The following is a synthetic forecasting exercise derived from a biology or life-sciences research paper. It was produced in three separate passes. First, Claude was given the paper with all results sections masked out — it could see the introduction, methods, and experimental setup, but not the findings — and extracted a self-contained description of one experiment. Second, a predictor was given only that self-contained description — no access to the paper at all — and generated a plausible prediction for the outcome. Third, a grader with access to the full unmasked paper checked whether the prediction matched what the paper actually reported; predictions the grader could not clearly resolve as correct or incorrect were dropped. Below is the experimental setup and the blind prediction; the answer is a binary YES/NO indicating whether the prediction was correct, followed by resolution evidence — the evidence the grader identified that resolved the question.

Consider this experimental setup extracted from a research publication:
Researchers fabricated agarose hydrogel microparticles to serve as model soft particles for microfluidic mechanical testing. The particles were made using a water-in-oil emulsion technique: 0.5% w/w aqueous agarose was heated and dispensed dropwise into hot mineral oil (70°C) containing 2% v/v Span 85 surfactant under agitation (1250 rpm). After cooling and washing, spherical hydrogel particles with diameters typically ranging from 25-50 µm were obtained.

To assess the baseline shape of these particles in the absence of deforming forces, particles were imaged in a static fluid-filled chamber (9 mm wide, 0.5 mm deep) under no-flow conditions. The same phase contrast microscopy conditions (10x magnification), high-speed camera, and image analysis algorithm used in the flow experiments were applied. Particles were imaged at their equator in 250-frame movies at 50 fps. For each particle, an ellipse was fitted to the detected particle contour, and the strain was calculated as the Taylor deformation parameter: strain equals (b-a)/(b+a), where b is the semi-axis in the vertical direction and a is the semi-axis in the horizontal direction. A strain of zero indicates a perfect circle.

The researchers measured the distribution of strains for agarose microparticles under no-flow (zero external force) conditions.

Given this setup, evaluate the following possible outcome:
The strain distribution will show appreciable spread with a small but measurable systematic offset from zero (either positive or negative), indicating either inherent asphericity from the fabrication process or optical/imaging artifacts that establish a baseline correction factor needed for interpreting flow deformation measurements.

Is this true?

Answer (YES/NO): NO